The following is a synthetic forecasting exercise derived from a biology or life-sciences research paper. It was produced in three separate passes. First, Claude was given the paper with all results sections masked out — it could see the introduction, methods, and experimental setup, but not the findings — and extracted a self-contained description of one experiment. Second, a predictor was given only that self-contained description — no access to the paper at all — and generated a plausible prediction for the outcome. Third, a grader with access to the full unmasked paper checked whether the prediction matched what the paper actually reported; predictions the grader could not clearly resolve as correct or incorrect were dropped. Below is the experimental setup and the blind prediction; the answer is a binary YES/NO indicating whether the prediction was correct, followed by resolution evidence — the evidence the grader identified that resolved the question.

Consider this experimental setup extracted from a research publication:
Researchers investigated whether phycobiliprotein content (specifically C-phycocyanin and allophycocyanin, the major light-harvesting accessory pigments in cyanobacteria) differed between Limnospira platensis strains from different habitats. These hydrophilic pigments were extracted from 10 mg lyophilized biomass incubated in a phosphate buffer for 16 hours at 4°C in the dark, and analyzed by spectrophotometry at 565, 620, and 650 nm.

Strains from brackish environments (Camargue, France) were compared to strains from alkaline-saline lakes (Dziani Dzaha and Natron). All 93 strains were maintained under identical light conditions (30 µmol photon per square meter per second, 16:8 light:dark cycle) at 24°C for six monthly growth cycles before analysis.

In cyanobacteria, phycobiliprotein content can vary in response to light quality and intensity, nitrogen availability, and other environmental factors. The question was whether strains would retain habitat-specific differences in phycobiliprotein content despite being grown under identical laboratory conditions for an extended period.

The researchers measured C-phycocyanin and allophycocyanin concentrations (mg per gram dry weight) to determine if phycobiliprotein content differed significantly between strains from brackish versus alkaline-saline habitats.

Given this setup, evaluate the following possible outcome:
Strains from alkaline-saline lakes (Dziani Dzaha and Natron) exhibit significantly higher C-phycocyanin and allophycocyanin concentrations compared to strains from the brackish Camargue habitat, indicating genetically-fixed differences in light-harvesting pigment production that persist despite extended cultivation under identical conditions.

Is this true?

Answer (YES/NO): NO